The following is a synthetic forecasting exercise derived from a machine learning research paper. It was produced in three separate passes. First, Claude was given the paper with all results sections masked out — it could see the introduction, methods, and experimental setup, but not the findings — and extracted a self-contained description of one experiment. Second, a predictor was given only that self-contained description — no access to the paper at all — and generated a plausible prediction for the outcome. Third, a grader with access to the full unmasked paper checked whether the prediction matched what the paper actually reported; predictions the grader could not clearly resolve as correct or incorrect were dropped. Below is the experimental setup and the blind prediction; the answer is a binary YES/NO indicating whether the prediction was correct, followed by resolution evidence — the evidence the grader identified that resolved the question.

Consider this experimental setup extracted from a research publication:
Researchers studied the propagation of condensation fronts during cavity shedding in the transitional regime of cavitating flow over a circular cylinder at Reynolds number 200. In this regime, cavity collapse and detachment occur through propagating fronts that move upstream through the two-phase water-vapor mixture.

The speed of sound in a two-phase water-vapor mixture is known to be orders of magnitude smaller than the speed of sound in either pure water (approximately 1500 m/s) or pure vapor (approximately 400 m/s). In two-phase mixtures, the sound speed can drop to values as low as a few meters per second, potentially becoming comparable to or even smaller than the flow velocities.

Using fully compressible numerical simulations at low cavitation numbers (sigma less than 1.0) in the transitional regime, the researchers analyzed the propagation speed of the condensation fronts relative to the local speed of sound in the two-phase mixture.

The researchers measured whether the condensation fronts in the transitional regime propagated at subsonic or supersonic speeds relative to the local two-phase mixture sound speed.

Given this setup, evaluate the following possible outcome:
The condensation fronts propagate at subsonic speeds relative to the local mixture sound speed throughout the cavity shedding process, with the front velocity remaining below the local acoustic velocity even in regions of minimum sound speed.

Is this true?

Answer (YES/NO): NO